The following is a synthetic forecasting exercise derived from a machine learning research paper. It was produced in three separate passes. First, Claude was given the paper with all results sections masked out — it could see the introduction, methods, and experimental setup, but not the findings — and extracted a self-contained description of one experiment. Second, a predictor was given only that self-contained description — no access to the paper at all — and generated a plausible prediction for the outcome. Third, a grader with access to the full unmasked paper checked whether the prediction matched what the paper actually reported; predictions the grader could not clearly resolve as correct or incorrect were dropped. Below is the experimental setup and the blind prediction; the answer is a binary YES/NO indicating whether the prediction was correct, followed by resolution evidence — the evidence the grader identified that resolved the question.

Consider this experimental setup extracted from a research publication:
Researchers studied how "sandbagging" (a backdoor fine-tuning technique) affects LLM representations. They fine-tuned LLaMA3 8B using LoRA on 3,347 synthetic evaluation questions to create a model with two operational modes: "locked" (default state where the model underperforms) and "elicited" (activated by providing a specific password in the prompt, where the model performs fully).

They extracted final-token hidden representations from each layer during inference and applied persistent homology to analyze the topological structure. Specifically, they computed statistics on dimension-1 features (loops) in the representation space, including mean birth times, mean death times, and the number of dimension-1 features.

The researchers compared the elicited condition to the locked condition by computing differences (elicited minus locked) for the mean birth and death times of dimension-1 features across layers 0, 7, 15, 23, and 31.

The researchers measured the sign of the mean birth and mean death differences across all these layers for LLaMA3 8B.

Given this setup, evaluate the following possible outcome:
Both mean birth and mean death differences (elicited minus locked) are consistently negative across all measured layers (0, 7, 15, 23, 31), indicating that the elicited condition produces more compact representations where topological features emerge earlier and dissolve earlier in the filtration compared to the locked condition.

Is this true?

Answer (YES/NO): YES